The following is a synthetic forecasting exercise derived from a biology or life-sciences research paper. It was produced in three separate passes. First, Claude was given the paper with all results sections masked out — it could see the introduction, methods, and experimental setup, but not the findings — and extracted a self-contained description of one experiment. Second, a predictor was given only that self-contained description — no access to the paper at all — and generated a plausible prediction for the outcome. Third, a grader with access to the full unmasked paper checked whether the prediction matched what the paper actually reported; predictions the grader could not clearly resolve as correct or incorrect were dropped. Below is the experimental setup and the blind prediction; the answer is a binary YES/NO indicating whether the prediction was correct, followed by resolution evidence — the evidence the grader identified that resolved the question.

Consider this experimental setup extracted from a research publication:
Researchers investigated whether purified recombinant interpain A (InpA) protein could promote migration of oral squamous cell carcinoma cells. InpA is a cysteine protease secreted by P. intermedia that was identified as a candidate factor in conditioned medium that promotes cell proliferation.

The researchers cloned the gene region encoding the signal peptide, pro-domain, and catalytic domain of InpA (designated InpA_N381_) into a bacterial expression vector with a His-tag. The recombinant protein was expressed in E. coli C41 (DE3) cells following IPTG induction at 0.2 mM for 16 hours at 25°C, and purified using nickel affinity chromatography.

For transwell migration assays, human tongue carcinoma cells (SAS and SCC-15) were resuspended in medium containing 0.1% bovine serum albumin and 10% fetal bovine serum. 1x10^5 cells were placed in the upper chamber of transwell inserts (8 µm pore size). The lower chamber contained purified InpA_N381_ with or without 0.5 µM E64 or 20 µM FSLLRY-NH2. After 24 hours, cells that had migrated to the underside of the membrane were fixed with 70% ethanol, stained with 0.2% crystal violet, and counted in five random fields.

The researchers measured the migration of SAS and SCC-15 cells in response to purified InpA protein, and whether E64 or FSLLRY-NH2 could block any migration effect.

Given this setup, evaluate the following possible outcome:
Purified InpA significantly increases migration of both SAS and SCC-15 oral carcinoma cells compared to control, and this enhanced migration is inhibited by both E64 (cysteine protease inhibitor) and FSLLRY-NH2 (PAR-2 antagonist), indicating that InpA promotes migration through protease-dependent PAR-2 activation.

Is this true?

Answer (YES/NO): NO